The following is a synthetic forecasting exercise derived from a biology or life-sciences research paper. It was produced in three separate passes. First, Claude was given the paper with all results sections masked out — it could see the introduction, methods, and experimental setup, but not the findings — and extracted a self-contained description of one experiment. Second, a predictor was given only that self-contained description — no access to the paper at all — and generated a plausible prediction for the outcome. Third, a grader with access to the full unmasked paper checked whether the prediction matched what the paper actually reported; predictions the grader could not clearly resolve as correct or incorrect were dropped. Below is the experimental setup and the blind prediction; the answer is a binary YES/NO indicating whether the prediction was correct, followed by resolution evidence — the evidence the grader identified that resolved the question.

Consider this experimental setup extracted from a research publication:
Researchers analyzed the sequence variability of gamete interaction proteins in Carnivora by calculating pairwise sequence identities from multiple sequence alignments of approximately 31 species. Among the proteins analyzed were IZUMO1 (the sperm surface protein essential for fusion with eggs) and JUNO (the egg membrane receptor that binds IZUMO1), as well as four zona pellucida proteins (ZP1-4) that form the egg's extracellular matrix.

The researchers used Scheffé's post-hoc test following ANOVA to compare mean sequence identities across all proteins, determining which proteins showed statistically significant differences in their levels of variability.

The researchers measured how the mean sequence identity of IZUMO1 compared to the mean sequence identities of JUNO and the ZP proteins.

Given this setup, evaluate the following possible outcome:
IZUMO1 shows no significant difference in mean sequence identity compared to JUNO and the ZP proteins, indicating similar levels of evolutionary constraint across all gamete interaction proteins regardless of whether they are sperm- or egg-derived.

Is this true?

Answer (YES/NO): NO